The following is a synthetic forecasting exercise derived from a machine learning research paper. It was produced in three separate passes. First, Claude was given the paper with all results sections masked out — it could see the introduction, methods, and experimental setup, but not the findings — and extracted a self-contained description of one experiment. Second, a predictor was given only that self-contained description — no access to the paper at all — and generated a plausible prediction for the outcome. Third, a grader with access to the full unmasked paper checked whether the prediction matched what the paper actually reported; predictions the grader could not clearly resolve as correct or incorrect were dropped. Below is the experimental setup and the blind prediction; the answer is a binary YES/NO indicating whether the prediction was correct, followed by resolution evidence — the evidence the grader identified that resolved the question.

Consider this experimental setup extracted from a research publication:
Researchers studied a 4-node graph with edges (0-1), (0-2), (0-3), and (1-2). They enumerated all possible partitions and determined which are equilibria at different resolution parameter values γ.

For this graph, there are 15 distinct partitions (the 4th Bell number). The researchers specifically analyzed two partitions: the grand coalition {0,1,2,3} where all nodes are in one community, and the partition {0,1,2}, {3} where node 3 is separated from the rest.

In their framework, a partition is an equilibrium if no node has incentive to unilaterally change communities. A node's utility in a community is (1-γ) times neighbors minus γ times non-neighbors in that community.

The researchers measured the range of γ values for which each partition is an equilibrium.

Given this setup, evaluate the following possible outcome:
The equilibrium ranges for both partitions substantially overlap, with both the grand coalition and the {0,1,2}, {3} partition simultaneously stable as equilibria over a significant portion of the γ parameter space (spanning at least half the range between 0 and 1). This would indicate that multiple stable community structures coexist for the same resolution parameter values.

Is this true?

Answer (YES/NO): NO